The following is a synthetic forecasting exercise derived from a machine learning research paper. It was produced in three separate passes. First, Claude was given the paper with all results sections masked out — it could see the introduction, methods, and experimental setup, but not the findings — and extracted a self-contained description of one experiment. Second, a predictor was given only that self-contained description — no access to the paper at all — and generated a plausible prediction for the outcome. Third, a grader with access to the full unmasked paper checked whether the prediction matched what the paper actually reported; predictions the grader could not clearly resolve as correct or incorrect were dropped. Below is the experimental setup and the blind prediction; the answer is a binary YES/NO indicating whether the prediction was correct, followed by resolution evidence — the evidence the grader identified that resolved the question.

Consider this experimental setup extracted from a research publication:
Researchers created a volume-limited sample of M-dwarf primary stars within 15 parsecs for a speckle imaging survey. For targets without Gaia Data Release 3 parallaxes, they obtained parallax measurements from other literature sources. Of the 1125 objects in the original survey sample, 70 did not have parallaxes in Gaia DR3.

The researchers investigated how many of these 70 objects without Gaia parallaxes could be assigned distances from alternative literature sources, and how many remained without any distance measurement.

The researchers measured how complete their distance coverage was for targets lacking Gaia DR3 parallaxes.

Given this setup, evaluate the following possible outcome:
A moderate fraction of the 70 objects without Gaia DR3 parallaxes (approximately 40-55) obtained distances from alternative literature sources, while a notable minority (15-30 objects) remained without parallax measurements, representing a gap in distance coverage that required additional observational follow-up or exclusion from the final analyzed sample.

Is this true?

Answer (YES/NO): NO